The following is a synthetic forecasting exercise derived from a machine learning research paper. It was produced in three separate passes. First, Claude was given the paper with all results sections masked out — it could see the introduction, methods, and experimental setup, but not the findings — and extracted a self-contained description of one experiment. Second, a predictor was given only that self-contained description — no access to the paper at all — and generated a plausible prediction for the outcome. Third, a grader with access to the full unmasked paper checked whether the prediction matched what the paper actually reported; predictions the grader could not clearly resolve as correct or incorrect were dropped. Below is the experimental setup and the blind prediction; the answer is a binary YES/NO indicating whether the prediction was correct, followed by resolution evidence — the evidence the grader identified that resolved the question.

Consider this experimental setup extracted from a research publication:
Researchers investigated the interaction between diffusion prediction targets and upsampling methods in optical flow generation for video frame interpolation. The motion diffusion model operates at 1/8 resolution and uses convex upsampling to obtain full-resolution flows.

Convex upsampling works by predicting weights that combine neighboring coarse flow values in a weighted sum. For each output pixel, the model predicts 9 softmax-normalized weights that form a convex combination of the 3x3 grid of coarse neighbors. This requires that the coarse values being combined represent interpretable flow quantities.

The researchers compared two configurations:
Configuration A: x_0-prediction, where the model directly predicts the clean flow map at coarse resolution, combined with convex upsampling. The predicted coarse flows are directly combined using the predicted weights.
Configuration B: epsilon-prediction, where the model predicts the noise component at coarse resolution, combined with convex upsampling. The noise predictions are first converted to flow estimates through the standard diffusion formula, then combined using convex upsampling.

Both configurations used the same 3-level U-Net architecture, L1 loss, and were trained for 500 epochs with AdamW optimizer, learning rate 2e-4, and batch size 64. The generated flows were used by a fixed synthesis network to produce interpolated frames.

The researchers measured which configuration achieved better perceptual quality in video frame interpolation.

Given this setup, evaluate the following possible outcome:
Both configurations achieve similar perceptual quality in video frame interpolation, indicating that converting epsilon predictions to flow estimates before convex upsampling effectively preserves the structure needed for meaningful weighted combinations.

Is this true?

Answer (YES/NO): NO